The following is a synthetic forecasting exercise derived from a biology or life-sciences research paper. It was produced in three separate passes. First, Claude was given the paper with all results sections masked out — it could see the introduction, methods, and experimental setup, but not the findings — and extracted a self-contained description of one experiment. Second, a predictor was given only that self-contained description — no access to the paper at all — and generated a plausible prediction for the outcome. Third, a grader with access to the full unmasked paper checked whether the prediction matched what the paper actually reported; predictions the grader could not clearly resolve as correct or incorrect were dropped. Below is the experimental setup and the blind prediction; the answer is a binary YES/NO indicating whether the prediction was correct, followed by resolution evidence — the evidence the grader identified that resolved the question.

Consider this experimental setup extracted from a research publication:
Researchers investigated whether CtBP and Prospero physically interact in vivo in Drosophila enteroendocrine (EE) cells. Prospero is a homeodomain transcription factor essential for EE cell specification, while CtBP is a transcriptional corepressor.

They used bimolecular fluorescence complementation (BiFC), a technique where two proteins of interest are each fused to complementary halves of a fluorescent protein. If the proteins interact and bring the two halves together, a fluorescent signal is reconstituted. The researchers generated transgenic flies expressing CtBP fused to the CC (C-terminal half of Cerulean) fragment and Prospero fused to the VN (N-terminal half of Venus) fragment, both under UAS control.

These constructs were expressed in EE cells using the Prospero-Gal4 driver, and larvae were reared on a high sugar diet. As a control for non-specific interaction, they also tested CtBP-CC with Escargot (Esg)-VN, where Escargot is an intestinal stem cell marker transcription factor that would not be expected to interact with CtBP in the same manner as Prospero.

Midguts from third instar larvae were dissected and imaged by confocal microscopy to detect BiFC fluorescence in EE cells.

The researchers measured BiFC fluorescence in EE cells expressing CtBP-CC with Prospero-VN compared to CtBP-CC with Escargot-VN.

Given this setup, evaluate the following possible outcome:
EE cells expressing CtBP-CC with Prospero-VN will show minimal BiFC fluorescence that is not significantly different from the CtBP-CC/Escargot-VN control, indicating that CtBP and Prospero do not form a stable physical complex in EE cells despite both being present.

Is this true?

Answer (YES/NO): NO